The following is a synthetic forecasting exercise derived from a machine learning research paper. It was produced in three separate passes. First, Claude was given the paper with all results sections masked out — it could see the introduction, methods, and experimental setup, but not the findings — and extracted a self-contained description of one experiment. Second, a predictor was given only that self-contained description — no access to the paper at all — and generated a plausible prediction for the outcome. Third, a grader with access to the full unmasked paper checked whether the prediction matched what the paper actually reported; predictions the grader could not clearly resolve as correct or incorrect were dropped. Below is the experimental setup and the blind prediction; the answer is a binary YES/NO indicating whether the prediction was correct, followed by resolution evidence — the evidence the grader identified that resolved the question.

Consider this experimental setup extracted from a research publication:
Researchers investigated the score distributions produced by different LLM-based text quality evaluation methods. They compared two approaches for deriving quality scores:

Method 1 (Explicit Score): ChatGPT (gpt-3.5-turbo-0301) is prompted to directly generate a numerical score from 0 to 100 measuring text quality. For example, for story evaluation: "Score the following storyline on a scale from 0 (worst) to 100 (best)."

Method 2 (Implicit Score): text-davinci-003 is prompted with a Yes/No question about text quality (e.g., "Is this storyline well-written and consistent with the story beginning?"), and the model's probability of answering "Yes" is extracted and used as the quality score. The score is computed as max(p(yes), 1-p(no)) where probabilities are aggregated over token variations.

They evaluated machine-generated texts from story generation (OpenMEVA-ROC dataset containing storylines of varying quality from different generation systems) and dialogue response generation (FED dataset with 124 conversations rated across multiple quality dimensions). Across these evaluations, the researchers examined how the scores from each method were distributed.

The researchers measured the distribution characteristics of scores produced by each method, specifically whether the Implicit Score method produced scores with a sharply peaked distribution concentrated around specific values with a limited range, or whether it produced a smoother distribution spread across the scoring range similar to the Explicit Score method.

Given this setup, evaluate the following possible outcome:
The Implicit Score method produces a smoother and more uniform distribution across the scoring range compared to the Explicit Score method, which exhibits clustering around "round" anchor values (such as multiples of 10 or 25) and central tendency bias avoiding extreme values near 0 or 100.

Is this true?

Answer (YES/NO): NO